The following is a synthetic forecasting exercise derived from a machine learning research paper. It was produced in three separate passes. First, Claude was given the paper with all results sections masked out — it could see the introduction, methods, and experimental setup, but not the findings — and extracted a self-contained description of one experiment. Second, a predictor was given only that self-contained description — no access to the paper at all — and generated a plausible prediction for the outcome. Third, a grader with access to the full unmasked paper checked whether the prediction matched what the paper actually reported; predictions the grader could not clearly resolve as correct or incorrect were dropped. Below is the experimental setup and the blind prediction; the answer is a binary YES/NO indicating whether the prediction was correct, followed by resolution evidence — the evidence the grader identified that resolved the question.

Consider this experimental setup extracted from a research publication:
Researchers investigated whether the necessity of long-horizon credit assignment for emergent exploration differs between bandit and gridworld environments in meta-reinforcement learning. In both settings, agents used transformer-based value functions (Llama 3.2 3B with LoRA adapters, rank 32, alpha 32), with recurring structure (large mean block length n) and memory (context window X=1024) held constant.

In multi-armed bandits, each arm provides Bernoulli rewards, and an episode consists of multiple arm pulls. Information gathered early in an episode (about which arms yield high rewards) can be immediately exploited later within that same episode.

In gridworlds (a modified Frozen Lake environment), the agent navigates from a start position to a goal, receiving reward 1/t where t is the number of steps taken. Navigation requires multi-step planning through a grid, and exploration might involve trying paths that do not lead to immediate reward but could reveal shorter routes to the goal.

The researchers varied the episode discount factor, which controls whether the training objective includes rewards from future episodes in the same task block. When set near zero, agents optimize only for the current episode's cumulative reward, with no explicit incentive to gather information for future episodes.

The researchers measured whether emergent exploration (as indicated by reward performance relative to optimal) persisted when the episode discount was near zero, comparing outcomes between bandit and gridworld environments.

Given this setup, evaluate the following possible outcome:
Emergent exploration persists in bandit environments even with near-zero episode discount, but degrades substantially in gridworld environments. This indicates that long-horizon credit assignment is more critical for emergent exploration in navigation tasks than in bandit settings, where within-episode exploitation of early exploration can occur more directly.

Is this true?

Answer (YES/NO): NO